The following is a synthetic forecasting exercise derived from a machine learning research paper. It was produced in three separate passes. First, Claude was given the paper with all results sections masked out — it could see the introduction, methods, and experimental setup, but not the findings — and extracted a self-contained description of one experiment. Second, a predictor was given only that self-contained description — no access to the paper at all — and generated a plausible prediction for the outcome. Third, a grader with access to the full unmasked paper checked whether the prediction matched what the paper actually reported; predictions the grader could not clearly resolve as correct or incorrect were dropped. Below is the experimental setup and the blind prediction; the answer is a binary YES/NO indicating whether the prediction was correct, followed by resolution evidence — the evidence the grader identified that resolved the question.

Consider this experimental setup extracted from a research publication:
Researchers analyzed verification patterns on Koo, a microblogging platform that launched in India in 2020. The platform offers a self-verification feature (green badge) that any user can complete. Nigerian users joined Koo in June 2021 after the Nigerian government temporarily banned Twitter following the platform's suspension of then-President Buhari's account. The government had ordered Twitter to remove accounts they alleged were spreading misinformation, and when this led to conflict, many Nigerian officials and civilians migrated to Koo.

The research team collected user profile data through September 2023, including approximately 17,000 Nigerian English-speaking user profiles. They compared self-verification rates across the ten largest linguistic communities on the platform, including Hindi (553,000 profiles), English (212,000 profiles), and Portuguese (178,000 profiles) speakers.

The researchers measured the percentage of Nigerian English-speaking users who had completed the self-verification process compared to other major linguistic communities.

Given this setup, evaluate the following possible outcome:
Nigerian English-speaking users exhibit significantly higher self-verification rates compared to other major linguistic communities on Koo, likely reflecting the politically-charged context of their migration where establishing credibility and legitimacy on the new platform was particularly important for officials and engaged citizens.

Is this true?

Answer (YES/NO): NO